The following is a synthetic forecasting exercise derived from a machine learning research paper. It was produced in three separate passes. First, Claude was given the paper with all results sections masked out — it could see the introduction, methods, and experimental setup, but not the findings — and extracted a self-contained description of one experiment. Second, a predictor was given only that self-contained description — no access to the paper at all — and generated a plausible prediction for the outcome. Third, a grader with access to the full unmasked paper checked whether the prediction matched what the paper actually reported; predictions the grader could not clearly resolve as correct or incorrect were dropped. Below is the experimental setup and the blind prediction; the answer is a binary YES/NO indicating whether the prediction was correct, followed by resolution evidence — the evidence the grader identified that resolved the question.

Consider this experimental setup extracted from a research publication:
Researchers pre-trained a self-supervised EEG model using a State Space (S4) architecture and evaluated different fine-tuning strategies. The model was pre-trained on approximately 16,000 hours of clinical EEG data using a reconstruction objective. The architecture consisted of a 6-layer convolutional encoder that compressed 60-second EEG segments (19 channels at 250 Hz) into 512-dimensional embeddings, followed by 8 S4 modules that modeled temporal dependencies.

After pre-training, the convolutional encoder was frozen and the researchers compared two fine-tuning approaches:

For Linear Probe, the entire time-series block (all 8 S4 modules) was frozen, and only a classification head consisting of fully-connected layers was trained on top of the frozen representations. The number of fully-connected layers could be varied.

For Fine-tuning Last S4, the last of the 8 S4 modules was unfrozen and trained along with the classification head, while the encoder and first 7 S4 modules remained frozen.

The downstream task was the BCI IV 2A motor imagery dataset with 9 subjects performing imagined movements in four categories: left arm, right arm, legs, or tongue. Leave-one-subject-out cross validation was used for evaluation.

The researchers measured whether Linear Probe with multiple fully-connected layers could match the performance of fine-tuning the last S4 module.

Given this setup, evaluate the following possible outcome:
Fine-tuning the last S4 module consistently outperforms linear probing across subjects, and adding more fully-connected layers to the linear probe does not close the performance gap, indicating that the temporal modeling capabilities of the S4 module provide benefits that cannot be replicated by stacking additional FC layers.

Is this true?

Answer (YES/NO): YES